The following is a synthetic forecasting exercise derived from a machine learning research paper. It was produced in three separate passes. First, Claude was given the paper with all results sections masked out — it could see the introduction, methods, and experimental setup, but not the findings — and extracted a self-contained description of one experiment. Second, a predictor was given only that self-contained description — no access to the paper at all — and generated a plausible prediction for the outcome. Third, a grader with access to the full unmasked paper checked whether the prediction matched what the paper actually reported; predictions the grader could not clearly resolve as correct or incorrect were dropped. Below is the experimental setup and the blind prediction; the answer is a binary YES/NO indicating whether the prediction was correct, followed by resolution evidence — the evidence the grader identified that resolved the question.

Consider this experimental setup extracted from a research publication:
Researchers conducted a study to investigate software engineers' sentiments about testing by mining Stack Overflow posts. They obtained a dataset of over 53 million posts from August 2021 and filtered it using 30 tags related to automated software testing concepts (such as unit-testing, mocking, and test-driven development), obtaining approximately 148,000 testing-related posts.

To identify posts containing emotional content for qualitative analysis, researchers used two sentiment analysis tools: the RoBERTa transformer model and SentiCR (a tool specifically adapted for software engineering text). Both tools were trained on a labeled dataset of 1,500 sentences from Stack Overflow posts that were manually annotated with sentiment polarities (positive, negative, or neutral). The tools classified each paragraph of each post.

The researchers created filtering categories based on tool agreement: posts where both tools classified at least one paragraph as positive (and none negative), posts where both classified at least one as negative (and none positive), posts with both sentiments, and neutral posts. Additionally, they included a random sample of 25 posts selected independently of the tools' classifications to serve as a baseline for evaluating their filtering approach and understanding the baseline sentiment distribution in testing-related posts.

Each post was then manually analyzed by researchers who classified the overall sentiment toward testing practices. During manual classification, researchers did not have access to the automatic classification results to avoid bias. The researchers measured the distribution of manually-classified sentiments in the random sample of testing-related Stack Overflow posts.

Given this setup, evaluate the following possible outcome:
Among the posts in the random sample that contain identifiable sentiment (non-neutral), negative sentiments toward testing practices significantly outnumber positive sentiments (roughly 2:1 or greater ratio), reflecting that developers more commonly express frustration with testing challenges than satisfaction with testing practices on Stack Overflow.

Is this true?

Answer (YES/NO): YES